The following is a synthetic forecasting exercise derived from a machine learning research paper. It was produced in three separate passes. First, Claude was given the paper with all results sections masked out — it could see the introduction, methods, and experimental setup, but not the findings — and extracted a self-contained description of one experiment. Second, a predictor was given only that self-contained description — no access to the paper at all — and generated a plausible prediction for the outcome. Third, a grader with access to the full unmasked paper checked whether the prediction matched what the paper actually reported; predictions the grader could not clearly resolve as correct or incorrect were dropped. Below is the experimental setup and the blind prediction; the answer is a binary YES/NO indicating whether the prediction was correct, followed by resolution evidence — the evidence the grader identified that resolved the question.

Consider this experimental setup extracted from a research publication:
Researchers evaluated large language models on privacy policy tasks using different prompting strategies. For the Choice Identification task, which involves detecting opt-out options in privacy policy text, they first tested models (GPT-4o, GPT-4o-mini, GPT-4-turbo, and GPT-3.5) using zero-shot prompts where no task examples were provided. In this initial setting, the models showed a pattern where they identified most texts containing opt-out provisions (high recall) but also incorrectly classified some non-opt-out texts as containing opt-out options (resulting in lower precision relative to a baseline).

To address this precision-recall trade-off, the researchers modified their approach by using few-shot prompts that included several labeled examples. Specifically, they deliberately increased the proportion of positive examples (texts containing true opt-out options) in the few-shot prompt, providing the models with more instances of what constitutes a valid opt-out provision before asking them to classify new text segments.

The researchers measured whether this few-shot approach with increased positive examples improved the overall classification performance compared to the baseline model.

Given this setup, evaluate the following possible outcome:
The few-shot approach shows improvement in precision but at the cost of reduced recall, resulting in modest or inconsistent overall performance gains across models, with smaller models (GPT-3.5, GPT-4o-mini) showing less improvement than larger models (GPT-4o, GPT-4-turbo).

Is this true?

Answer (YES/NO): NO